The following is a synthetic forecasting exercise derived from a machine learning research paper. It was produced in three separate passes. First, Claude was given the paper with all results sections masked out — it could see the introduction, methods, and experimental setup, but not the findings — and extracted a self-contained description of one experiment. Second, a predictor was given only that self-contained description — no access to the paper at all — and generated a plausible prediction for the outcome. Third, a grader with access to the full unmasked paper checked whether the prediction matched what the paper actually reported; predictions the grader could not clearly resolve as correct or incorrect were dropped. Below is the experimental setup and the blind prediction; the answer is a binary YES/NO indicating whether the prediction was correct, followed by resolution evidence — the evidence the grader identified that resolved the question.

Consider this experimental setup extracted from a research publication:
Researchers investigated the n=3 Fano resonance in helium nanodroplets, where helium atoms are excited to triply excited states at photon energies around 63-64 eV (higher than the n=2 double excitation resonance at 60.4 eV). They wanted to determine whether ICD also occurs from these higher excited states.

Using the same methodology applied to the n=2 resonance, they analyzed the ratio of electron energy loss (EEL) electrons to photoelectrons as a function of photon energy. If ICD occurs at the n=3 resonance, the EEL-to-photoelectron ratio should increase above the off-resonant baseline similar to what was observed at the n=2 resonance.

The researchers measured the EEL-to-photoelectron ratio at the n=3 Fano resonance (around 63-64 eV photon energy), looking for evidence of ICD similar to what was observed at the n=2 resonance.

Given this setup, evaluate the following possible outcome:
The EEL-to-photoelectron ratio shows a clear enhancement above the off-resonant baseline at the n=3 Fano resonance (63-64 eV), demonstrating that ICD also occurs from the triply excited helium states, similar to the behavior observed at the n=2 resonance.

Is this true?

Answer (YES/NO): NO